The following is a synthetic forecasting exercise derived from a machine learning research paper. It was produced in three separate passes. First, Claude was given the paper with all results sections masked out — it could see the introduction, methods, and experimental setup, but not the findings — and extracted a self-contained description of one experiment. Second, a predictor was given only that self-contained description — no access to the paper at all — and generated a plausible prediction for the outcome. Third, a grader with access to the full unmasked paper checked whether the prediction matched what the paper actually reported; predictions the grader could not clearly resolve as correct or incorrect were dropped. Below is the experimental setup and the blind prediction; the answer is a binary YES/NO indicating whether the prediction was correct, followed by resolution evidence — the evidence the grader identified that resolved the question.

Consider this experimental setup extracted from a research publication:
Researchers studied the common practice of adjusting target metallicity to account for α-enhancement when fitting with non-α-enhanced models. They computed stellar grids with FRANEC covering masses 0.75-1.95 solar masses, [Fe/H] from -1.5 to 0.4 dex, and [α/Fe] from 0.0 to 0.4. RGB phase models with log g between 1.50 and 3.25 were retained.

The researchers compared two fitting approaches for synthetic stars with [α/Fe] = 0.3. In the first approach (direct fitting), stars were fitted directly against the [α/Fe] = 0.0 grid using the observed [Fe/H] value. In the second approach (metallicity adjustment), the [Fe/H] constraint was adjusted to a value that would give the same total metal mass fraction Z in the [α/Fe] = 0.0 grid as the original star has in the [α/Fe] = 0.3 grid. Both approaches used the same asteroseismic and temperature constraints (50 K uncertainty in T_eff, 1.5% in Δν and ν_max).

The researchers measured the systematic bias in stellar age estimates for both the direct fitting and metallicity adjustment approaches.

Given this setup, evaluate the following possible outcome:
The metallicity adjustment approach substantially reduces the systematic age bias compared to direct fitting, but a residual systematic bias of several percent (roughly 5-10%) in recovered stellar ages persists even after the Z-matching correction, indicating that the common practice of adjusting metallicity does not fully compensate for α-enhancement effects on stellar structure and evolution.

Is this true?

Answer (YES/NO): NO